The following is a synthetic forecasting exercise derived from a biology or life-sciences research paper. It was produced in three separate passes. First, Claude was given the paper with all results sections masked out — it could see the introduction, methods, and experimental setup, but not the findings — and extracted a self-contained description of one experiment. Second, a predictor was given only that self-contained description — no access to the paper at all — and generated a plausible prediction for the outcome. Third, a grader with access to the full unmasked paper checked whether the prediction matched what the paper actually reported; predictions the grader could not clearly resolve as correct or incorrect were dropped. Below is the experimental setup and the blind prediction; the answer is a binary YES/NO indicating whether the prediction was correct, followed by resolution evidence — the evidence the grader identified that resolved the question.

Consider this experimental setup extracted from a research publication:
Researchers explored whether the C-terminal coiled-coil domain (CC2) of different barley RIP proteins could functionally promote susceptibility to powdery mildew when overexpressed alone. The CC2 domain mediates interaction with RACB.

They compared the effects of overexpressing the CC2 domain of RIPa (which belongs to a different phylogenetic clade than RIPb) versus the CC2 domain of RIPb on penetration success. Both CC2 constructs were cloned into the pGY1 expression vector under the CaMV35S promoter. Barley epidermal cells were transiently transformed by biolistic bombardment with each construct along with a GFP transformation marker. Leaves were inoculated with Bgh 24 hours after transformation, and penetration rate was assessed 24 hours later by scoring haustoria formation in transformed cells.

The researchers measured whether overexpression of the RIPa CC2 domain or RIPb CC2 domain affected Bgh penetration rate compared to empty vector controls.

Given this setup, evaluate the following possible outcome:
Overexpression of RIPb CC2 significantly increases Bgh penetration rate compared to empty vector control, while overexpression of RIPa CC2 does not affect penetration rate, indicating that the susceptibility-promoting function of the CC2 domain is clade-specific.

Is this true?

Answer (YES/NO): YES